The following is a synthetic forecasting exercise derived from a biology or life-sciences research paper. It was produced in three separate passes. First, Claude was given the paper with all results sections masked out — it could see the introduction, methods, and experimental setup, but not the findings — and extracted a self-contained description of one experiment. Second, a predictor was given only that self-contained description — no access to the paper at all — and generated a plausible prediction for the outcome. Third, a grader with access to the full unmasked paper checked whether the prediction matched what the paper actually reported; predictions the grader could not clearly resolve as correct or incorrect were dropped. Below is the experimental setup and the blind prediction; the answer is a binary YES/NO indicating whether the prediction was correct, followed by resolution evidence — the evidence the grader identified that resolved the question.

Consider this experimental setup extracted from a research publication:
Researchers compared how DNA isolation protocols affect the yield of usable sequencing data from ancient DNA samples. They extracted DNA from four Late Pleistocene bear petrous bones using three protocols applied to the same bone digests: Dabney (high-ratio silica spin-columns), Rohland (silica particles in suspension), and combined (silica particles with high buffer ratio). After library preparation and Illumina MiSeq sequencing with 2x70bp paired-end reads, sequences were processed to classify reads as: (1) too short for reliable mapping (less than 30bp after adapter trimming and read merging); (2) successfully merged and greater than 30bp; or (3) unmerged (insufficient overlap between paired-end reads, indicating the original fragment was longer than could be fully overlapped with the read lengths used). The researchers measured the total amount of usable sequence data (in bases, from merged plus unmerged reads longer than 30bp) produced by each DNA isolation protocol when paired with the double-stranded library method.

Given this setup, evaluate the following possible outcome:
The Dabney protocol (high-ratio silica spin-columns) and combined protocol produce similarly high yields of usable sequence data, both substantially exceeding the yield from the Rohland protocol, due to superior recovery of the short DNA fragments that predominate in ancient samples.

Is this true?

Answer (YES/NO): NO